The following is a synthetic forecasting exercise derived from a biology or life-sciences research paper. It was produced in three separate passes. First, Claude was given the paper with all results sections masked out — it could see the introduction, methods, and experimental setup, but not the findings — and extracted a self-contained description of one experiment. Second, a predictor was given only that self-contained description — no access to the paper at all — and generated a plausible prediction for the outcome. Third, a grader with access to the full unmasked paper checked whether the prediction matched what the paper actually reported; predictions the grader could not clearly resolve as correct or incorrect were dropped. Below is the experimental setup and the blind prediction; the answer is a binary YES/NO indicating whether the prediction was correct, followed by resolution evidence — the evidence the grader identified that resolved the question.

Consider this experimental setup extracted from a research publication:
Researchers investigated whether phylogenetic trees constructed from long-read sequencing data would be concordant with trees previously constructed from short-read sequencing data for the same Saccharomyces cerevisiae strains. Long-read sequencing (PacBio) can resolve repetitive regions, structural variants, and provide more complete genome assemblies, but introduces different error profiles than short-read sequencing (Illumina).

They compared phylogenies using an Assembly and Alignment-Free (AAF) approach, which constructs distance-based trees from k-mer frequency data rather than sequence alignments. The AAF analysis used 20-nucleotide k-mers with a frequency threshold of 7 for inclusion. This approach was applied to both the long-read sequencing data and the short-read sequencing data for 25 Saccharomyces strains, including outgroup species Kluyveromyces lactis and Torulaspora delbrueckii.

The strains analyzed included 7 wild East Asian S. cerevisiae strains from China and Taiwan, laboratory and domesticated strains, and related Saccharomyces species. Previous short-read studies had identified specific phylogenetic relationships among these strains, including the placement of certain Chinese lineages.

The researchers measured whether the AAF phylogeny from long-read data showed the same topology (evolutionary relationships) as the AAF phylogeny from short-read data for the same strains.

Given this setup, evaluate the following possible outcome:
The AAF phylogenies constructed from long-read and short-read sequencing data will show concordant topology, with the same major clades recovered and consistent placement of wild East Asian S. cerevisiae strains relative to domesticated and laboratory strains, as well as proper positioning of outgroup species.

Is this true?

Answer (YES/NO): YES